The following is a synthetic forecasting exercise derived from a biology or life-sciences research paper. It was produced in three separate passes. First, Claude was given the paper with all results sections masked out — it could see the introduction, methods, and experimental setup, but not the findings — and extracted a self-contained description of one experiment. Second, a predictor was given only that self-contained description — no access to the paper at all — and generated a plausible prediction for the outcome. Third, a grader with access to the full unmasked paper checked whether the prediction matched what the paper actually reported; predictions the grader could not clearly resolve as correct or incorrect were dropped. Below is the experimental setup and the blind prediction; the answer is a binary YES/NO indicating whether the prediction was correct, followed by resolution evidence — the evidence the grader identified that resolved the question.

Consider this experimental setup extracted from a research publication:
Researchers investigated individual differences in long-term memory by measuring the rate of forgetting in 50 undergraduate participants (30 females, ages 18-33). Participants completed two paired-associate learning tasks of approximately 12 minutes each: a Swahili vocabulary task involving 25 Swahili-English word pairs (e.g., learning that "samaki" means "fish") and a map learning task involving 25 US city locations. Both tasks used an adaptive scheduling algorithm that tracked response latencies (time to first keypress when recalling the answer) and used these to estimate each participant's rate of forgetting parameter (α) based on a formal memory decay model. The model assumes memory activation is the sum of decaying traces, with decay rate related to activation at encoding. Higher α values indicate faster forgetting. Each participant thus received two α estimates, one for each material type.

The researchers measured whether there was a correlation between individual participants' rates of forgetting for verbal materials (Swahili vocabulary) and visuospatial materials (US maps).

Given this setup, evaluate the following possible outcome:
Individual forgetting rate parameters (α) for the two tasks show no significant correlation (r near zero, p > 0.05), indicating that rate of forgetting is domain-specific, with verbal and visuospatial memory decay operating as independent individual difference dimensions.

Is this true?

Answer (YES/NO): NO